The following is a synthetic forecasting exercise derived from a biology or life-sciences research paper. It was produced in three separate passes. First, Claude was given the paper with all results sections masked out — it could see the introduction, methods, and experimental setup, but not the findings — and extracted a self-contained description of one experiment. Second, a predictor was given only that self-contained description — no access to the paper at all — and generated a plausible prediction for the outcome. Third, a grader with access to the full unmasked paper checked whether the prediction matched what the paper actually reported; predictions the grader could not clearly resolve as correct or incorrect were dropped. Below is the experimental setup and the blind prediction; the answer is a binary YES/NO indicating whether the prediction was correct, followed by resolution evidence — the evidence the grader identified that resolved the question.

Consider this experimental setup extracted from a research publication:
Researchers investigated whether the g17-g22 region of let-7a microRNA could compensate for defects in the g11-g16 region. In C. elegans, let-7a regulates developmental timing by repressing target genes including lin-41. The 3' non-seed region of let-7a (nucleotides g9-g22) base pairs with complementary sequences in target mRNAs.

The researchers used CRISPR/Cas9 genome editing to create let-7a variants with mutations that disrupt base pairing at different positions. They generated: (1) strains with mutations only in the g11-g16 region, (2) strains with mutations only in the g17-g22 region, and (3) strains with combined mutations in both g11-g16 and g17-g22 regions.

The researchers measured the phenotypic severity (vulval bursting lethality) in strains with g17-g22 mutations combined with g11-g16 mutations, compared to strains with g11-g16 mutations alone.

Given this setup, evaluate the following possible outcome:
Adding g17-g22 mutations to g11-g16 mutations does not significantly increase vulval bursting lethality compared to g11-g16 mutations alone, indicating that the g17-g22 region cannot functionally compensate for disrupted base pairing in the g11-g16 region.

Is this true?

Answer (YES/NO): NO